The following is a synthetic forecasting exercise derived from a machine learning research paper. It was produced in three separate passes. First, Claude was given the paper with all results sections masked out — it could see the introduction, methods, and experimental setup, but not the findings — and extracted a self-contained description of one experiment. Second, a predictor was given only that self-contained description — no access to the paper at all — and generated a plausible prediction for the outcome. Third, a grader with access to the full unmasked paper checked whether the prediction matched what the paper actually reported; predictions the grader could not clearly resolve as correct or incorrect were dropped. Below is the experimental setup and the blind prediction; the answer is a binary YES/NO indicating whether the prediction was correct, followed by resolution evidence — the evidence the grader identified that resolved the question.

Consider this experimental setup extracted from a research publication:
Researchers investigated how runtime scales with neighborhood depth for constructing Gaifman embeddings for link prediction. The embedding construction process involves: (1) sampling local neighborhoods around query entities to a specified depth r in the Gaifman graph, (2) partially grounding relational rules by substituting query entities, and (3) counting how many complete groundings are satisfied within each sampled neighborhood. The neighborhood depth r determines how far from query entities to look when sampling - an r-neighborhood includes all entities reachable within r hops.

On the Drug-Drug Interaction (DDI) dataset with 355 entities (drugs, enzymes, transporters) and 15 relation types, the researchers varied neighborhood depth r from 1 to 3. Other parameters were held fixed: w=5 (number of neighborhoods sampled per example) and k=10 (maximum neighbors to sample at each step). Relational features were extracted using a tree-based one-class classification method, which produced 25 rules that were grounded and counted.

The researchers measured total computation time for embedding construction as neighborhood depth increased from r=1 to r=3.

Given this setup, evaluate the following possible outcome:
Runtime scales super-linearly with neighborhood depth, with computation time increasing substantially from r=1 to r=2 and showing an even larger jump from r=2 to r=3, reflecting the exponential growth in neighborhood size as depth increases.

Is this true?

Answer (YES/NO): NO